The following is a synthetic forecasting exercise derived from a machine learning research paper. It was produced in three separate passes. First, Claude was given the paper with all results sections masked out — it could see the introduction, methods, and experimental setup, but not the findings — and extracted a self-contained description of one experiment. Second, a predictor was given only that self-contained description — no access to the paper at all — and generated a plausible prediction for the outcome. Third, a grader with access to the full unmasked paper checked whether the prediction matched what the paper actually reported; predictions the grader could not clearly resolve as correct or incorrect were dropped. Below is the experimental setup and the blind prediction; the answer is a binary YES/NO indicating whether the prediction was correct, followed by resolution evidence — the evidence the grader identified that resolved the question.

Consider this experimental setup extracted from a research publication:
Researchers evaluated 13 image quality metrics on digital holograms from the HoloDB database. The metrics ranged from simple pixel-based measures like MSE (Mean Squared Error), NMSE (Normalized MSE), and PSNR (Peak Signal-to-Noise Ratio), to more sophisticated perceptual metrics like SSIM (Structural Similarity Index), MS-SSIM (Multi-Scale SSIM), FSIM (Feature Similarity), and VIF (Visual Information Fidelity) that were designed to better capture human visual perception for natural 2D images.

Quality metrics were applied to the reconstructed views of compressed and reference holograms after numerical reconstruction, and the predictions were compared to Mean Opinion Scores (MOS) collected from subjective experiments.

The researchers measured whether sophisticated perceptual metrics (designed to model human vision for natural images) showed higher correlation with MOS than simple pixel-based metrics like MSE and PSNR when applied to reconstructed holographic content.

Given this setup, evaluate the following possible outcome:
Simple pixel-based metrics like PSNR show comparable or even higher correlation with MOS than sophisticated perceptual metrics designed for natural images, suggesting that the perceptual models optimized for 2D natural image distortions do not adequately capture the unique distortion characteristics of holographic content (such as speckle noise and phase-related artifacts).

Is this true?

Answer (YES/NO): YES